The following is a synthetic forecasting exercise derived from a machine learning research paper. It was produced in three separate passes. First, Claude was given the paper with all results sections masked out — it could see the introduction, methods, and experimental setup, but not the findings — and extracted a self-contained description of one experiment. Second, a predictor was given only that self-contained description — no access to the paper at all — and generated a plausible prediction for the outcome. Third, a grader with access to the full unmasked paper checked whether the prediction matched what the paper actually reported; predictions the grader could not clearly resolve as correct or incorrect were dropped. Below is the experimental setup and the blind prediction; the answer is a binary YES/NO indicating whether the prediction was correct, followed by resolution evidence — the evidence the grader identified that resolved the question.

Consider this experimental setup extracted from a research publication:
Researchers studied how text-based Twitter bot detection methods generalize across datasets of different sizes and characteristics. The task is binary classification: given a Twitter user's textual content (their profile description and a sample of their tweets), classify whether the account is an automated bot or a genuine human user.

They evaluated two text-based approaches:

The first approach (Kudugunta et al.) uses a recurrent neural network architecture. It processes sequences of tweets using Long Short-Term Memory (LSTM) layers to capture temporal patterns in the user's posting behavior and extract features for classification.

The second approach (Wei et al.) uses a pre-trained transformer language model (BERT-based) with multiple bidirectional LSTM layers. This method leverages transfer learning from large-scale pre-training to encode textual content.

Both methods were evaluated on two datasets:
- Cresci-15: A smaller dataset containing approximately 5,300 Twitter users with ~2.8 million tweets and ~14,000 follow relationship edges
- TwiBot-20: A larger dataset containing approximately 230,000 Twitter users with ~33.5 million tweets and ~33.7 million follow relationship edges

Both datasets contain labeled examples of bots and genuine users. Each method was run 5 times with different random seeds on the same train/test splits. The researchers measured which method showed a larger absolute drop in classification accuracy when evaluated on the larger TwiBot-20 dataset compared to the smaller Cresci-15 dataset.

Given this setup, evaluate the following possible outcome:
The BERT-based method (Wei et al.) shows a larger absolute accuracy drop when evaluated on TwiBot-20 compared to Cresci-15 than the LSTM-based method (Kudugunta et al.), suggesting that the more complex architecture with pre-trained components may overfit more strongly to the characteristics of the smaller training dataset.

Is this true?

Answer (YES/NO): YES